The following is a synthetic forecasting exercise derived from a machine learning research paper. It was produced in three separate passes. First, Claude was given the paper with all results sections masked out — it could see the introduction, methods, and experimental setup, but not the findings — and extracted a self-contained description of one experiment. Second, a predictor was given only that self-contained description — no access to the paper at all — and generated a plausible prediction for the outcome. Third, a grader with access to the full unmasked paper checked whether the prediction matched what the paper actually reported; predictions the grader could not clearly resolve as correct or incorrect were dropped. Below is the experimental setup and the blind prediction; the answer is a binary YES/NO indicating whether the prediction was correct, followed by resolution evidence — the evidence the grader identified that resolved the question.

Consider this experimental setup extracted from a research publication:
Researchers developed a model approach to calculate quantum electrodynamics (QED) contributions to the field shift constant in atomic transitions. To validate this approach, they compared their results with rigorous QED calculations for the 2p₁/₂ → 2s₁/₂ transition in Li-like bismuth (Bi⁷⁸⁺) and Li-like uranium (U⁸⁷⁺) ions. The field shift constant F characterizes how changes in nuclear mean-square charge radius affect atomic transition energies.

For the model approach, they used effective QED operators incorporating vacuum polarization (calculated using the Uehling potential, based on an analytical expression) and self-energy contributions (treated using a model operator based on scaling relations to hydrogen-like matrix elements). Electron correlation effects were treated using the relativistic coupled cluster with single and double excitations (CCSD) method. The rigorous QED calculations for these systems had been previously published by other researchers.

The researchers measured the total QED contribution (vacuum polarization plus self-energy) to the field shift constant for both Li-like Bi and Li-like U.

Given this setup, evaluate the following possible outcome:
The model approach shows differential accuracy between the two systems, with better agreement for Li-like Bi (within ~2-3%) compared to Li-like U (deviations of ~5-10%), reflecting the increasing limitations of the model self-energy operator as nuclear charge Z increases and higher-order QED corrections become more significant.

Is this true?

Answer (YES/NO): NO